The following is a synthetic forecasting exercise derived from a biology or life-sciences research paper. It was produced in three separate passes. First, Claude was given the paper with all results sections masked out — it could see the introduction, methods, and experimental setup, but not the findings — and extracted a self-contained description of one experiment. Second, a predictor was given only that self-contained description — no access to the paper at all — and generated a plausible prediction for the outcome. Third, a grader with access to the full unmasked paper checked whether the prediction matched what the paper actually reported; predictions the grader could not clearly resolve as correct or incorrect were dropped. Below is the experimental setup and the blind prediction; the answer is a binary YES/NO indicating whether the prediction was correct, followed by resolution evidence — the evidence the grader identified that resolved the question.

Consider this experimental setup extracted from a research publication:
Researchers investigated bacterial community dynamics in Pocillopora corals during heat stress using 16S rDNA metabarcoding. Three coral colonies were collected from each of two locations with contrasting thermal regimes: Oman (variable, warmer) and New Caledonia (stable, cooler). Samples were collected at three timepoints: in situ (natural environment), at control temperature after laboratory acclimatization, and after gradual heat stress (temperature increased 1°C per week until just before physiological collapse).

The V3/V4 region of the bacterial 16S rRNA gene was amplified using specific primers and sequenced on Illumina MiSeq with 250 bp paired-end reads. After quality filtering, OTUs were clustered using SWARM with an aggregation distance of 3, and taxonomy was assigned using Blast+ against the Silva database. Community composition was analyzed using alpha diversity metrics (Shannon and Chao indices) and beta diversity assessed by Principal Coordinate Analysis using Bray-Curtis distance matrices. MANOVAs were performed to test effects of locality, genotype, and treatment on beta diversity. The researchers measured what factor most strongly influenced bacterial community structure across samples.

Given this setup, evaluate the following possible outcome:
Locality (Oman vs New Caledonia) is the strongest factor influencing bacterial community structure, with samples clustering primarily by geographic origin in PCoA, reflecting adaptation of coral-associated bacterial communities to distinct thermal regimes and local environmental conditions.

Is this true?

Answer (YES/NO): NO